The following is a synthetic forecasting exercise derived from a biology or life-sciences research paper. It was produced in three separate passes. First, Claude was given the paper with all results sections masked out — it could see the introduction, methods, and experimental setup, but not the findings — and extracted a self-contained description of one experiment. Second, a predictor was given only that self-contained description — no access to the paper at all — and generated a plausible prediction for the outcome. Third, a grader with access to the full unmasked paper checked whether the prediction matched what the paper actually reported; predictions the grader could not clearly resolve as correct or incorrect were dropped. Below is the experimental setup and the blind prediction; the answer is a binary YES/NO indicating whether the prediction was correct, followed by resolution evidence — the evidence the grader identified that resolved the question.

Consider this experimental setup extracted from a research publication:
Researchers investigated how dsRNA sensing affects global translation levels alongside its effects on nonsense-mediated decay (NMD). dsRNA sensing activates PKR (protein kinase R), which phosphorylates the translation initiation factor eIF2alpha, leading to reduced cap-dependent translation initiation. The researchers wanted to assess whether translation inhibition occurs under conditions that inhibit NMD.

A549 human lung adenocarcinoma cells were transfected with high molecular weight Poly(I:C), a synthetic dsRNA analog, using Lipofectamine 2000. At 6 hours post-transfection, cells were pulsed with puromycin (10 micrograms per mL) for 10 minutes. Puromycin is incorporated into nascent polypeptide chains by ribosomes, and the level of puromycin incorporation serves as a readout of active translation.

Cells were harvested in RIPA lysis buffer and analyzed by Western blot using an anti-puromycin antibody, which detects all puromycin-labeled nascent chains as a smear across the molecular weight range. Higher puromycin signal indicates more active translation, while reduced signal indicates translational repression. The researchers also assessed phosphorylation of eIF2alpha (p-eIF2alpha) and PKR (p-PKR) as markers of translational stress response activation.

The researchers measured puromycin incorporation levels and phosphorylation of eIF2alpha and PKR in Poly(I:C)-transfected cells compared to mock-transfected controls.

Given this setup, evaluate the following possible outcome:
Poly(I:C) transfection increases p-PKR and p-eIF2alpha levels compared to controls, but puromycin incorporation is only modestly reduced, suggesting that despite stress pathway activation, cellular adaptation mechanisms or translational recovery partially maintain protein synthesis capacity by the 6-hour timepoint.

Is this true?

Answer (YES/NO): NO